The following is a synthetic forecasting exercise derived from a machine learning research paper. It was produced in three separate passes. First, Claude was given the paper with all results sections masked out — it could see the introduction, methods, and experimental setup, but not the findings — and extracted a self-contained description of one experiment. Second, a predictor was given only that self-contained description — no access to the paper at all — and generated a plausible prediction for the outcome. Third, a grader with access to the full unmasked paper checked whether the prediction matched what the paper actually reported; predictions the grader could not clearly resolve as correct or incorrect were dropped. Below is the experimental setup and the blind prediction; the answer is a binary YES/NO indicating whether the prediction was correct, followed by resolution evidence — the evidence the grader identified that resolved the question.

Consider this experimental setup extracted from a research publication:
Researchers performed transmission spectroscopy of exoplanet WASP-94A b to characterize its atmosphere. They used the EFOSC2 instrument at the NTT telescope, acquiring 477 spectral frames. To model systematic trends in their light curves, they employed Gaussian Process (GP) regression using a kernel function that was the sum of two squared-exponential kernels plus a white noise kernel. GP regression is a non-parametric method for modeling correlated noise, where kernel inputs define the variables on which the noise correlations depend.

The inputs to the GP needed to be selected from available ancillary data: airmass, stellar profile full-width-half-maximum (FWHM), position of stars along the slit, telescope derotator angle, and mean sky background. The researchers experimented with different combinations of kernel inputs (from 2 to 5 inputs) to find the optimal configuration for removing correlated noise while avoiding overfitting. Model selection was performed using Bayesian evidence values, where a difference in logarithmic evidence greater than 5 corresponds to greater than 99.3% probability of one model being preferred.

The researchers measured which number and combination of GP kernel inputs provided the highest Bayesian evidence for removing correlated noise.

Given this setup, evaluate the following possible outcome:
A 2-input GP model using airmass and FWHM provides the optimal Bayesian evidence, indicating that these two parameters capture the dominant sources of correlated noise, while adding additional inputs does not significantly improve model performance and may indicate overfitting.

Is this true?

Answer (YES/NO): NO